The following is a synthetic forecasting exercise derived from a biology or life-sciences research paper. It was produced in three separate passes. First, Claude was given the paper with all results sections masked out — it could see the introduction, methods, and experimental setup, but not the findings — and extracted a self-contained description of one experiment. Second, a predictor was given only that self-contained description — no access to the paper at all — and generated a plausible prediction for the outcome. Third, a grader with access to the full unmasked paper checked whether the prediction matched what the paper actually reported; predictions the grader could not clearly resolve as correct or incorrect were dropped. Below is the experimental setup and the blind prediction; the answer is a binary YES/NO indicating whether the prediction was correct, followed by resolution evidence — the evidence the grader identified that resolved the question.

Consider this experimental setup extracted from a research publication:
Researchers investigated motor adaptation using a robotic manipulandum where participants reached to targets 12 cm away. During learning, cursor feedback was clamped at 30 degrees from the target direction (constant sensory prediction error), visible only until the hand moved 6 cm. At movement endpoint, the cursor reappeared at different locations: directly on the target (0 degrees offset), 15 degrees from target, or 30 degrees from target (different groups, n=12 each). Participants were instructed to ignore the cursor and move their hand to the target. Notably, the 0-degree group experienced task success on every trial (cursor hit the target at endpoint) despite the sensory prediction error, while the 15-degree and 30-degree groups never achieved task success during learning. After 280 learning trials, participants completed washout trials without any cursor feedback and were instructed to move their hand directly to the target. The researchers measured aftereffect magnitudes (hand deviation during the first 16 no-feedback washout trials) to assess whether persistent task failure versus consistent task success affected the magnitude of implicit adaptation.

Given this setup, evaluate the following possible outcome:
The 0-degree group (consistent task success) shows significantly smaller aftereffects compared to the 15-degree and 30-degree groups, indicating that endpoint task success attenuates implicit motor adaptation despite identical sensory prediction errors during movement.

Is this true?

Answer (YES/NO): NO